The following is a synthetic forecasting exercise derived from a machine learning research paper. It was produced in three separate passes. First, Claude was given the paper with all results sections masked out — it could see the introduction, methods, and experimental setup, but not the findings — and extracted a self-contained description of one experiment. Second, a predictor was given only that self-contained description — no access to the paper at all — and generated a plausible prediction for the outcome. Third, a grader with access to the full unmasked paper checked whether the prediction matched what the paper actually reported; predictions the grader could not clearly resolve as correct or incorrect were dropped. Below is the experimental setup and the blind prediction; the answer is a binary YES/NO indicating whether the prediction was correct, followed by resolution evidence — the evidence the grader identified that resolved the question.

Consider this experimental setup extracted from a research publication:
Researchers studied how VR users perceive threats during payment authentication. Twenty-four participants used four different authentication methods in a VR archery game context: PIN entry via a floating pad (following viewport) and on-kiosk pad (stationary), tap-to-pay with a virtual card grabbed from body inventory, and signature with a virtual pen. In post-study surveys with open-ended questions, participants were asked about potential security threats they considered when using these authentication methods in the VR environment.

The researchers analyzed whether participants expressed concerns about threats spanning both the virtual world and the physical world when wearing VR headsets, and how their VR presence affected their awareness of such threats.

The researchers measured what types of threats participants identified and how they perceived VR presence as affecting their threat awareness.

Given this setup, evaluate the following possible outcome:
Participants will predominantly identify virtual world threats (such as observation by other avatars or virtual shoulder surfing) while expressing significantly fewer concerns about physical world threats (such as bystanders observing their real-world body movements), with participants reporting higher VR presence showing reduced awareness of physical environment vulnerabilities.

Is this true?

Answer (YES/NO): NO